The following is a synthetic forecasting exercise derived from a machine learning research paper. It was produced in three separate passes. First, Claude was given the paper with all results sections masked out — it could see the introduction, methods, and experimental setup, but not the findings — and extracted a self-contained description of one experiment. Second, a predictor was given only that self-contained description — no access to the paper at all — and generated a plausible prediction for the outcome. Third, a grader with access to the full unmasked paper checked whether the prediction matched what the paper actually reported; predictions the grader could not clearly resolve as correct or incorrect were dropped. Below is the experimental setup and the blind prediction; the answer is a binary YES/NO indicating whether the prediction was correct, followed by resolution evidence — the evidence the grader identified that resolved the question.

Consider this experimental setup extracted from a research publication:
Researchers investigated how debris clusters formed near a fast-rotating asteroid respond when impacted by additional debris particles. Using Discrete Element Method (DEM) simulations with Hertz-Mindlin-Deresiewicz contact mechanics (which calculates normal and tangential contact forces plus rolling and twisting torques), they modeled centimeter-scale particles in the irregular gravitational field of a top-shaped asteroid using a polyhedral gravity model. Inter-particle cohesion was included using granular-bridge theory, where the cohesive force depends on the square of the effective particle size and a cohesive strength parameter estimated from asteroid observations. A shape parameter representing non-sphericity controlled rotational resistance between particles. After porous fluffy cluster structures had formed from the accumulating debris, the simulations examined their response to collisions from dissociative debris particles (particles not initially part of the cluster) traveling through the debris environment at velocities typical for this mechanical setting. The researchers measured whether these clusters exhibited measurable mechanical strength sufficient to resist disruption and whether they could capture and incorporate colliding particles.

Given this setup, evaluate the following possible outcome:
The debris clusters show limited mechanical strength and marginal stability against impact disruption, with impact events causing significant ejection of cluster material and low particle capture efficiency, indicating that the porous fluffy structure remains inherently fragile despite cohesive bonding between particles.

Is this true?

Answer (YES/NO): NO